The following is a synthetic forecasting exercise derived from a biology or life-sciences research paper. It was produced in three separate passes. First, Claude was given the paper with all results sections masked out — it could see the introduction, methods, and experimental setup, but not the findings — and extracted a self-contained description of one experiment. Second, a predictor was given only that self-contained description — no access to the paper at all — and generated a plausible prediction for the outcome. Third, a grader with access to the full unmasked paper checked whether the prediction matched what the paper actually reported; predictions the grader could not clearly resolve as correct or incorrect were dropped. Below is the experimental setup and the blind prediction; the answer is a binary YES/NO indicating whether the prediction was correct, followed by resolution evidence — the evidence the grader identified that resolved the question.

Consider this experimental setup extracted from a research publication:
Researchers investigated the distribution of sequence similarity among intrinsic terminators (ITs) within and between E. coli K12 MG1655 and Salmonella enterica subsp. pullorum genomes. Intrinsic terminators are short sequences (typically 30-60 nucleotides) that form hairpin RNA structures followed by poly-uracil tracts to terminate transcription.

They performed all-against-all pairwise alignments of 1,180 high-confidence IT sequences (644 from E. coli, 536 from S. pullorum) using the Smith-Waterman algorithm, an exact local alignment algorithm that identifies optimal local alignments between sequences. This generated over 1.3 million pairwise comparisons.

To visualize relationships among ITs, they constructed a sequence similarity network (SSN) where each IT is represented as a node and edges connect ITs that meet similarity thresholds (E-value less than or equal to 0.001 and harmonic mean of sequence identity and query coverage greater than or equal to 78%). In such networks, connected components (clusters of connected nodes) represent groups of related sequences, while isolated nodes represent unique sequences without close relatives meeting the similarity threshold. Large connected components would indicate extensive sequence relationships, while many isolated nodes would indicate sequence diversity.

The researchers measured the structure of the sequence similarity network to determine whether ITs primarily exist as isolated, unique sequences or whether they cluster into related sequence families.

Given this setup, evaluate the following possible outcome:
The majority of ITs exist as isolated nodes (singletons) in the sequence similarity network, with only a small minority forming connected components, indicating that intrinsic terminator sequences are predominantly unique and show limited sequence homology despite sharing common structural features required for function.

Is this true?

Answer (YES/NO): NO